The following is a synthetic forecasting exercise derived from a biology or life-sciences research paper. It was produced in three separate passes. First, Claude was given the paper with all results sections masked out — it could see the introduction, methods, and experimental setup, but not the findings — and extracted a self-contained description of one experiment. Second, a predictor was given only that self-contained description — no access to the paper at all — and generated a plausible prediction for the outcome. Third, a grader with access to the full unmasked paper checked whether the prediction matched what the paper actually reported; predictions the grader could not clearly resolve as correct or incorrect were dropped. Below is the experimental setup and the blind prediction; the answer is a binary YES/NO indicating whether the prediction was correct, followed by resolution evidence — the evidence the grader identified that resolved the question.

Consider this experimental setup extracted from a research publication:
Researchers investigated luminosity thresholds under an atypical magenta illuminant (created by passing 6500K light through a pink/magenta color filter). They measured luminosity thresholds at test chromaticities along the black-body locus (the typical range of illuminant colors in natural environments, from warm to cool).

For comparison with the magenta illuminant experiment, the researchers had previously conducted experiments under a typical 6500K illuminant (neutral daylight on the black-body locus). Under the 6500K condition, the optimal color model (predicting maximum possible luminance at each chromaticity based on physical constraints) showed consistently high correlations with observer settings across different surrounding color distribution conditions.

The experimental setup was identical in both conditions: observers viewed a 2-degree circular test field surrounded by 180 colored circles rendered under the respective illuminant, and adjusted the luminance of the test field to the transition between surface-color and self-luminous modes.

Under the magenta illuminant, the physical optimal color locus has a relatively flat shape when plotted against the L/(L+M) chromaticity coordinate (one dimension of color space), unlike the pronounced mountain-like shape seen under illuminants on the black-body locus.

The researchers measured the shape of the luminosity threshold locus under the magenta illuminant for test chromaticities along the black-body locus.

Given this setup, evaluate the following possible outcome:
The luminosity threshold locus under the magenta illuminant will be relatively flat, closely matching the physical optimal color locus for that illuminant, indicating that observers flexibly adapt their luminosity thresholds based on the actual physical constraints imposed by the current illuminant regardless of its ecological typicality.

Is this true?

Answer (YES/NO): NO